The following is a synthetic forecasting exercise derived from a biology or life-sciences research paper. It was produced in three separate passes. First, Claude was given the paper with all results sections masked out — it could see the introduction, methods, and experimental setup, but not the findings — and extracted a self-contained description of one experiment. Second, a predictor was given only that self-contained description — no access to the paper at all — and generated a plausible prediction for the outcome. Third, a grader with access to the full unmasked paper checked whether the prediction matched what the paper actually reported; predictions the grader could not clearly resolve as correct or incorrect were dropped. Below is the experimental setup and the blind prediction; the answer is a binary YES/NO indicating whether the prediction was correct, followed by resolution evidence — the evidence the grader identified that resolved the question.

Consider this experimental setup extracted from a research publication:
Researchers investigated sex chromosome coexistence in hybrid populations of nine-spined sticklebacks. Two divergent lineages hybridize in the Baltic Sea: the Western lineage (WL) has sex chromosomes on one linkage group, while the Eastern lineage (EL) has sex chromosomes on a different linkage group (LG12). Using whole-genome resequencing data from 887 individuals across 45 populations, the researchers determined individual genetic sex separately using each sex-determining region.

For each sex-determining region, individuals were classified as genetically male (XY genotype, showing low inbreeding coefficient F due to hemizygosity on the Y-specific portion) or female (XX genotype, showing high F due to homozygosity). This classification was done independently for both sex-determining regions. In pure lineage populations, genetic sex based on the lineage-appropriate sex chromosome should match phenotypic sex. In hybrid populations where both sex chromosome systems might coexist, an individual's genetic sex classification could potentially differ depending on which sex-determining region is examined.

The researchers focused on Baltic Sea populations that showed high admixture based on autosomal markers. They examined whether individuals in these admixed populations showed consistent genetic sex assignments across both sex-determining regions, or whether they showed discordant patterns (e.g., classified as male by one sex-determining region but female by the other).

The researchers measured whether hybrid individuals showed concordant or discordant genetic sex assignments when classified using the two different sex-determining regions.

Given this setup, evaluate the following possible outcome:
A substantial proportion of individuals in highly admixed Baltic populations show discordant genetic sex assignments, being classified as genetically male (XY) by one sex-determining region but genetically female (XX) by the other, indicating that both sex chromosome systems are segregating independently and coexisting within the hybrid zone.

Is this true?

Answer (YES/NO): YES